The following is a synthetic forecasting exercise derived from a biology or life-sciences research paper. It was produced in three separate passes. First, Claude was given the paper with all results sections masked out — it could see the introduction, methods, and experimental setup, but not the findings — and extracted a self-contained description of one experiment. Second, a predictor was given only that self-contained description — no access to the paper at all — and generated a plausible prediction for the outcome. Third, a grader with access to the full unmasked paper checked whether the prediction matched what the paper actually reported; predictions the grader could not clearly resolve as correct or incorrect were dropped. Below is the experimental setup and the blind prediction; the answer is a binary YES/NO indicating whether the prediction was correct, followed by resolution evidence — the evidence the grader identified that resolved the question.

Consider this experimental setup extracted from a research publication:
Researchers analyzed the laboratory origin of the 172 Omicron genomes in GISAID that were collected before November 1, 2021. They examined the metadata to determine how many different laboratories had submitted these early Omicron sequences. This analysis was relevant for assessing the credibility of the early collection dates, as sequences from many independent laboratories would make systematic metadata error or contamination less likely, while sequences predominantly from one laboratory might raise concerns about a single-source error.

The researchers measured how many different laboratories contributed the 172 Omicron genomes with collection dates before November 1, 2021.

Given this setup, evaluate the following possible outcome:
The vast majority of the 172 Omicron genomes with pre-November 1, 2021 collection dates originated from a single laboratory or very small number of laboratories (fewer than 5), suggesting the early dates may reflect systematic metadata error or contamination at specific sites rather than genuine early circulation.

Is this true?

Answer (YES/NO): NO